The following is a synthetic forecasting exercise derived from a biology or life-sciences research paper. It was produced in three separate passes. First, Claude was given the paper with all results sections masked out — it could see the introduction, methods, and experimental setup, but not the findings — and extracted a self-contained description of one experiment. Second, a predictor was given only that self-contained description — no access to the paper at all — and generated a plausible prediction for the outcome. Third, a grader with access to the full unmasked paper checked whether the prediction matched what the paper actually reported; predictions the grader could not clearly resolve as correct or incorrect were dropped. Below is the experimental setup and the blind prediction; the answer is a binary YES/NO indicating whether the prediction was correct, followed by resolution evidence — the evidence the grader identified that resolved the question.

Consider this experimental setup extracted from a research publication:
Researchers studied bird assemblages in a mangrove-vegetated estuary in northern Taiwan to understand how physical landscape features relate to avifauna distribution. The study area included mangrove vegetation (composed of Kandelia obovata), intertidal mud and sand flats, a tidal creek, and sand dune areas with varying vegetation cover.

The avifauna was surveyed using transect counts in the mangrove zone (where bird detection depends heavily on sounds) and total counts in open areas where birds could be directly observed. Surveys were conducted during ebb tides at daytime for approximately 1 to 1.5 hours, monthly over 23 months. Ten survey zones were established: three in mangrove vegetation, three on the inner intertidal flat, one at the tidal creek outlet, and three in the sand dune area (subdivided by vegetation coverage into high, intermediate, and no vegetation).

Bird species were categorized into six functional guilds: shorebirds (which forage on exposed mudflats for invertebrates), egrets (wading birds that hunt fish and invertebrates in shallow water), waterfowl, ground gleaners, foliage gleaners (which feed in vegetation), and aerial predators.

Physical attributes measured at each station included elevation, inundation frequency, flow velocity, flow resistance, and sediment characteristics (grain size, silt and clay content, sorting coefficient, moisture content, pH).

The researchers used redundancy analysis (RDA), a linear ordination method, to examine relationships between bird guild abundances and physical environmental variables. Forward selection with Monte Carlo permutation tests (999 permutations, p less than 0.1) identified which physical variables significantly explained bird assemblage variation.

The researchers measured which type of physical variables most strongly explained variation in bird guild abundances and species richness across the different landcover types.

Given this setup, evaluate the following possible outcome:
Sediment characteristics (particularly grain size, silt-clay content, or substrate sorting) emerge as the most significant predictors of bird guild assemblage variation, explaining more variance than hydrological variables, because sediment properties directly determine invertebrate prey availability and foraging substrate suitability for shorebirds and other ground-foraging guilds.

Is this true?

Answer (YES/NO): NO